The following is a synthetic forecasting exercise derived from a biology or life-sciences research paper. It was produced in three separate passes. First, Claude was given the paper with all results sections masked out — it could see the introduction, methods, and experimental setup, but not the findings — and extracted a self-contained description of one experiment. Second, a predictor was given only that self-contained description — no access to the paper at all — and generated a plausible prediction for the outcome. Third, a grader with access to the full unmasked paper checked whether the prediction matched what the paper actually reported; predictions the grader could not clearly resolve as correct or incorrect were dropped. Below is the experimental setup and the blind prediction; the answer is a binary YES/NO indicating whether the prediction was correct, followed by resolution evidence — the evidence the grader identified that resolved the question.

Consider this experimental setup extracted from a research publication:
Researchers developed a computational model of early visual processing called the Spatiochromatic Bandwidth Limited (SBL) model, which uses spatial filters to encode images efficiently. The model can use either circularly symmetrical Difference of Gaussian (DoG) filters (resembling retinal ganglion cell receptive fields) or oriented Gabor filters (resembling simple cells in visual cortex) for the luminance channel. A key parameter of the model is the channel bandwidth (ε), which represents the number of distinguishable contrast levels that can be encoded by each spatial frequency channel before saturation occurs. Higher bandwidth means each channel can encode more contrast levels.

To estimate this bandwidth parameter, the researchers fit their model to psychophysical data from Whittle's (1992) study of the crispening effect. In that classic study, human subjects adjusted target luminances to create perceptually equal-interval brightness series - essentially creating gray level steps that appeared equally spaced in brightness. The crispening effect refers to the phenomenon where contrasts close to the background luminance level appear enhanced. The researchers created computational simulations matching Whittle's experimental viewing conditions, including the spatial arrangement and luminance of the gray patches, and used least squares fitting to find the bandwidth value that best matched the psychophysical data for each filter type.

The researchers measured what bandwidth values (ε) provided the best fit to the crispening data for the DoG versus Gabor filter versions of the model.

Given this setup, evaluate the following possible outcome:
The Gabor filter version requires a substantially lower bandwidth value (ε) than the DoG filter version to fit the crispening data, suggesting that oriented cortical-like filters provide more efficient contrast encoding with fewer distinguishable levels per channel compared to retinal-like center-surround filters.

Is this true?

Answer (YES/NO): YES